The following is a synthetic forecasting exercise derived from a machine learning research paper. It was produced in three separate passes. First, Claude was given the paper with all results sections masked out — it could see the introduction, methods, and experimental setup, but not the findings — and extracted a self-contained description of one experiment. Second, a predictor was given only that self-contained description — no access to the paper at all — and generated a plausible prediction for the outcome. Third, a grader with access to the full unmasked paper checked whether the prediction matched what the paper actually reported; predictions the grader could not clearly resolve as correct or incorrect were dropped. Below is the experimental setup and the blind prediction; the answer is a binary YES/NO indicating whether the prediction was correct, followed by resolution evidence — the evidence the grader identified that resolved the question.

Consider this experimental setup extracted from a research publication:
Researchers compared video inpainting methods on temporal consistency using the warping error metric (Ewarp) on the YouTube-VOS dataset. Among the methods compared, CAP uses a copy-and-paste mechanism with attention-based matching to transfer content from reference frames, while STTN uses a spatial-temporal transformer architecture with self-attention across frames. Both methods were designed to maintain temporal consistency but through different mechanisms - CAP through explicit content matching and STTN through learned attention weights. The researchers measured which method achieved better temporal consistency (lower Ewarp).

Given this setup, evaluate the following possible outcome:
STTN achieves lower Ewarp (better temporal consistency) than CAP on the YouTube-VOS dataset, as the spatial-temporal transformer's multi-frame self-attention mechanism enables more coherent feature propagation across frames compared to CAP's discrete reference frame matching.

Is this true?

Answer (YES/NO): YES